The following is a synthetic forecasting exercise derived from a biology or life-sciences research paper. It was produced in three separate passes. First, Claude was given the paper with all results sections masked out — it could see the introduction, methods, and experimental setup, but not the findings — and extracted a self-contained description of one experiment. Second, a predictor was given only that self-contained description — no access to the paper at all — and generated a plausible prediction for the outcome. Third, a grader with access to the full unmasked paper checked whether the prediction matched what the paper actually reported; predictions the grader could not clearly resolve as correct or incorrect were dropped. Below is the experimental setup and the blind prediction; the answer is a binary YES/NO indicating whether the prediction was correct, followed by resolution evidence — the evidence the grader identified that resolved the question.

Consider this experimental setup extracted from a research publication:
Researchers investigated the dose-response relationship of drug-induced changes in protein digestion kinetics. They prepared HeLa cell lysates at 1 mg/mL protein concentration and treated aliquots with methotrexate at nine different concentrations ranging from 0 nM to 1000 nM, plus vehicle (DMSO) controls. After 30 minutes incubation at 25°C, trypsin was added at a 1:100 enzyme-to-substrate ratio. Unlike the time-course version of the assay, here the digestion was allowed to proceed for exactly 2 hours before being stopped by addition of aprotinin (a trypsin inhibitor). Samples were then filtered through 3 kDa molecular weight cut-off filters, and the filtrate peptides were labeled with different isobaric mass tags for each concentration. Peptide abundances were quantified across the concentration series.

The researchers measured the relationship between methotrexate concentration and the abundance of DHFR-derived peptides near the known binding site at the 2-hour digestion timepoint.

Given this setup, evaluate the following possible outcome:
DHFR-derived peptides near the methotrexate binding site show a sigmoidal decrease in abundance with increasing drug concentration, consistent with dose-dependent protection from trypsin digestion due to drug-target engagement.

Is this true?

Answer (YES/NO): YES